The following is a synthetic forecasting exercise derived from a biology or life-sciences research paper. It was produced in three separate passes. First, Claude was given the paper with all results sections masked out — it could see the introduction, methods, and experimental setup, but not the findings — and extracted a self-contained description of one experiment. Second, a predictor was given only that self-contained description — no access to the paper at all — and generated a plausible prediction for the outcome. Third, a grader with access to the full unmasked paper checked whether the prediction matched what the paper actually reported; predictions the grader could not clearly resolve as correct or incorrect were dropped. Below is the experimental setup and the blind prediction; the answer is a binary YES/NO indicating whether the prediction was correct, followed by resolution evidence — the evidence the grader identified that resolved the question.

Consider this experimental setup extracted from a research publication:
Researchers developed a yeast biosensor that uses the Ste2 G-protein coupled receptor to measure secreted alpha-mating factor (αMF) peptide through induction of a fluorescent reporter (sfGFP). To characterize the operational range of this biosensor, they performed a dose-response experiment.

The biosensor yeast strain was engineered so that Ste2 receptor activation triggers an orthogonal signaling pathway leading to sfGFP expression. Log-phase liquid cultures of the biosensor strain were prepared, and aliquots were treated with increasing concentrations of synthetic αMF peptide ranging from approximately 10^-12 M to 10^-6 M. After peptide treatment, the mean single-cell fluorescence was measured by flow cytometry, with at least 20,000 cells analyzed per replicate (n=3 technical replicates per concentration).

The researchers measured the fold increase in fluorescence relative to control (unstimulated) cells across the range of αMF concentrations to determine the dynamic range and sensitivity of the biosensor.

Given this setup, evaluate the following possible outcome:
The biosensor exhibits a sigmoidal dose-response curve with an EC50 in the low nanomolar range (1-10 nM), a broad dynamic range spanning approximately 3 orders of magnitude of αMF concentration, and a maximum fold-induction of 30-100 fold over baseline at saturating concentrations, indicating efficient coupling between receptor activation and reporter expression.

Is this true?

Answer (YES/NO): NO